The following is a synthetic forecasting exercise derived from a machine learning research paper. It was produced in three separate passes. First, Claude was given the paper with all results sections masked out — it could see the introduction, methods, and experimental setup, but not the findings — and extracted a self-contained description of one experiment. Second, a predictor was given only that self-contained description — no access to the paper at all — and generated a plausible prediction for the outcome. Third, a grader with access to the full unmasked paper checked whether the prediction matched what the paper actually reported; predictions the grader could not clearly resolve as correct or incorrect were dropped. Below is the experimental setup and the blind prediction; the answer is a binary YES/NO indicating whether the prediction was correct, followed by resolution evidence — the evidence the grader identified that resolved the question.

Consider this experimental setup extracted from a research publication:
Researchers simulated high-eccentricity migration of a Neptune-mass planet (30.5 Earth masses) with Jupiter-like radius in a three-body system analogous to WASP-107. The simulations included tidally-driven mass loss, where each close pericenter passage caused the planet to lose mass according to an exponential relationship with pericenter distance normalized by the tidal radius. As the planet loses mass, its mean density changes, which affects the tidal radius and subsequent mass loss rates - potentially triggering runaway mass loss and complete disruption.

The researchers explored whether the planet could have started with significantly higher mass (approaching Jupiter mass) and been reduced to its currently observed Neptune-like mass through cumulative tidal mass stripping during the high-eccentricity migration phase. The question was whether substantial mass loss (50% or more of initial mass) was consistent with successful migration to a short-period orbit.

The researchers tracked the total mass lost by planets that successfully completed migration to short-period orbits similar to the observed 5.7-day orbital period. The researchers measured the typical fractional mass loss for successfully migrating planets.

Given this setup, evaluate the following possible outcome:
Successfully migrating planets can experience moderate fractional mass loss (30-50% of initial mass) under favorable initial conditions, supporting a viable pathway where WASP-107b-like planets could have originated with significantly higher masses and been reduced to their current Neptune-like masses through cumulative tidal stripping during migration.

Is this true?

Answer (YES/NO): NO